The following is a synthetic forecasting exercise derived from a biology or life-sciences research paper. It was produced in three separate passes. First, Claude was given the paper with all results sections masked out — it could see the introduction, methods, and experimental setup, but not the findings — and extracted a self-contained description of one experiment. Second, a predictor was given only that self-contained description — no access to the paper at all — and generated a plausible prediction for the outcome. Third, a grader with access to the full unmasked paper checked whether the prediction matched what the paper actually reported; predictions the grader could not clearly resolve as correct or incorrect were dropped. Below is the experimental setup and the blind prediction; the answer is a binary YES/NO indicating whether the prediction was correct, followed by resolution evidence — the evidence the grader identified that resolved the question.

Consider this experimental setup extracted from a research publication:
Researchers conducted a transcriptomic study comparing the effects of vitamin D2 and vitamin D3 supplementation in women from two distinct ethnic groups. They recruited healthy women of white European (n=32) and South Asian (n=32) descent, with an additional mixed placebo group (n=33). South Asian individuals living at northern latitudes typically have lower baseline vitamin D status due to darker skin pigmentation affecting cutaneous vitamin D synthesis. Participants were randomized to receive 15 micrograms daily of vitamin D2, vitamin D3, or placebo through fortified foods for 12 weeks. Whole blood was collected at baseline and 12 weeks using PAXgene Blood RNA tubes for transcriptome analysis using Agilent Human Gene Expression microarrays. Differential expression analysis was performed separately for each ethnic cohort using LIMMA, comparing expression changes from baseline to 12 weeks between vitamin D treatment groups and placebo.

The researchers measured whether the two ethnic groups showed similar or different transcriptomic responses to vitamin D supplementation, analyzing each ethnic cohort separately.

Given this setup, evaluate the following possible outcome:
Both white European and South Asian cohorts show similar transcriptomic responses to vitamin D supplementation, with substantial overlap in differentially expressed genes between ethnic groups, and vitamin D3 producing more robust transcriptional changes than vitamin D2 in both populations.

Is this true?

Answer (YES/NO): NO